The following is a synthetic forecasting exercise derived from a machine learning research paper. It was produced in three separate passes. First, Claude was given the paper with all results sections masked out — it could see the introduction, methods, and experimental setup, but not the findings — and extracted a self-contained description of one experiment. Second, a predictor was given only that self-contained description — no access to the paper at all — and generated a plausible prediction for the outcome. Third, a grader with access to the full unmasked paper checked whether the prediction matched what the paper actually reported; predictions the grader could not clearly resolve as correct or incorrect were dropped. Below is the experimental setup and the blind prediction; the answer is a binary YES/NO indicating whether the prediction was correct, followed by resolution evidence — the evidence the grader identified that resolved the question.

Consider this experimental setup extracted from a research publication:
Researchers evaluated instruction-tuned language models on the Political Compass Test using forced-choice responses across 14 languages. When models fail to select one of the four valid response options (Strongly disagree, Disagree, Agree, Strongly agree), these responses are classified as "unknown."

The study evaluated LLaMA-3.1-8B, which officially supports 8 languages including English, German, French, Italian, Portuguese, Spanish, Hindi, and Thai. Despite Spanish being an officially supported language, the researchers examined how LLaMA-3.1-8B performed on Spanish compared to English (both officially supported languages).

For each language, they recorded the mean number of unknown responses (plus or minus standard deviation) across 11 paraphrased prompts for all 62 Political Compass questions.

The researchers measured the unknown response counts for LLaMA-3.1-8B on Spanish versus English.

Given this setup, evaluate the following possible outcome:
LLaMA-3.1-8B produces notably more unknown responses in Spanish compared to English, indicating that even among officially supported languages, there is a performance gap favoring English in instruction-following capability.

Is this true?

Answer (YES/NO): YES